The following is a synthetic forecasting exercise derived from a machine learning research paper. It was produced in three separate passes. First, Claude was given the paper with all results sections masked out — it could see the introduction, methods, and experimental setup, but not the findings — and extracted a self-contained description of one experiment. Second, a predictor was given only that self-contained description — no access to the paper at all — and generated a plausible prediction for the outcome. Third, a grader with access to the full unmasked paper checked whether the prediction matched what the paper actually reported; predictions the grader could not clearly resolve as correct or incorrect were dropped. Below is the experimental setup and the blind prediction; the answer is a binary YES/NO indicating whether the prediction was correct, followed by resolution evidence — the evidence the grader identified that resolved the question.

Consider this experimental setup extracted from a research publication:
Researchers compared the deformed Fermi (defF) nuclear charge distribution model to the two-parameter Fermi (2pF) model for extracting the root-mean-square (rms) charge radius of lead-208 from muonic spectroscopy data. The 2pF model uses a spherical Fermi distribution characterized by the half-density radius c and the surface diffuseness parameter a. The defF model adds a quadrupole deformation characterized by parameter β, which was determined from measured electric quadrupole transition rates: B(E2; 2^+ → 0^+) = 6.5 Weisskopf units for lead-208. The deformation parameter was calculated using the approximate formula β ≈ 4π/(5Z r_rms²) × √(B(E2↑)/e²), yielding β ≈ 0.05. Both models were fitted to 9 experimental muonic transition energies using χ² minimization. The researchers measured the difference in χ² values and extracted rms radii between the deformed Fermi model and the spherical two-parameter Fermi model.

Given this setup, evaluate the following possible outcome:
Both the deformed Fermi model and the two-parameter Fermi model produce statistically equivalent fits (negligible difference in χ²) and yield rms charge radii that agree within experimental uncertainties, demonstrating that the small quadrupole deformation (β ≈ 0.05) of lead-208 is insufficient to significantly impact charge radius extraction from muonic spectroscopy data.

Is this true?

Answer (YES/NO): YES